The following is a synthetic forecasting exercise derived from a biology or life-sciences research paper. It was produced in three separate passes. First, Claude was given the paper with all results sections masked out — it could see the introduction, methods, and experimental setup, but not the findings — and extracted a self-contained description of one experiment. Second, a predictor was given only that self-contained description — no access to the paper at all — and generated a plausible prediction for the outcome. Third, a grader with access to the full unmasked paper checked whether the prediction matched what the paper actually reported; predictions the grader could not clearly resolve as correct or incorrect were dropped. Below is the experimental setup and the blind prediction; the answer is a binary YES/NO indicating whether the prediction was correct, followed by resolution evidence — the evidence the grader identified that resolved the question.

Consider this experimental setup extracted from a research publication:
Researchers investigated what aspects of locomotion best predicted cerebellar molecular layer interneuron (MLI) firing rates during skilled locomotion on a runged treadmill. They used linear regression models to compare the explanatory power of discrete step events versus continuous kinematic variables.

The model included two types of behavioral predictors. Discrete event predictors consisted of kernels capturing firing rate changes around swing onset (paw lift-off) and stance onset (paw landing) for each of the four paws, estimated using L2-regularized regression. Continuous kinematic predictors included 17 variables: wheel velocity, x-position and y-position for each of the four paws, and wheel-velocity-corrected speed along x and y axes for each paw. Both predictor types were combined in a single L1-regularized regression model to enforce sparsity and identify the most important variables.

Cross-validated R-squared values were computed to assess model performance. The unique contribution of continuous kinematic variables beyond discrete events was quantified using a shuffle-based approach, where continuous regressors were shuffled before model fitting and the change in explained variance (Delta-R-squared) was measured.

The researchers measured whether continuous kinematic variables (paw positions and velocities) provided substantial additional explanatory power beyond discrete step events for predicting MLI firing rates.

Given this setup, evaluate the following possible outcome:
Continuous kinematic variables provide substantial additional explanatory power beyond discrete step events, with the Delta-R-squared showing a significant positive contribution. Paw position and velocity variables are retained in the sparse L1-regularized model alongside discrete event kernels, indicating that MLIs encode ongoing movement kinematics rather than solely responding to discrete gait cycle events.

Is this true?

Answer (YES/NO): NO